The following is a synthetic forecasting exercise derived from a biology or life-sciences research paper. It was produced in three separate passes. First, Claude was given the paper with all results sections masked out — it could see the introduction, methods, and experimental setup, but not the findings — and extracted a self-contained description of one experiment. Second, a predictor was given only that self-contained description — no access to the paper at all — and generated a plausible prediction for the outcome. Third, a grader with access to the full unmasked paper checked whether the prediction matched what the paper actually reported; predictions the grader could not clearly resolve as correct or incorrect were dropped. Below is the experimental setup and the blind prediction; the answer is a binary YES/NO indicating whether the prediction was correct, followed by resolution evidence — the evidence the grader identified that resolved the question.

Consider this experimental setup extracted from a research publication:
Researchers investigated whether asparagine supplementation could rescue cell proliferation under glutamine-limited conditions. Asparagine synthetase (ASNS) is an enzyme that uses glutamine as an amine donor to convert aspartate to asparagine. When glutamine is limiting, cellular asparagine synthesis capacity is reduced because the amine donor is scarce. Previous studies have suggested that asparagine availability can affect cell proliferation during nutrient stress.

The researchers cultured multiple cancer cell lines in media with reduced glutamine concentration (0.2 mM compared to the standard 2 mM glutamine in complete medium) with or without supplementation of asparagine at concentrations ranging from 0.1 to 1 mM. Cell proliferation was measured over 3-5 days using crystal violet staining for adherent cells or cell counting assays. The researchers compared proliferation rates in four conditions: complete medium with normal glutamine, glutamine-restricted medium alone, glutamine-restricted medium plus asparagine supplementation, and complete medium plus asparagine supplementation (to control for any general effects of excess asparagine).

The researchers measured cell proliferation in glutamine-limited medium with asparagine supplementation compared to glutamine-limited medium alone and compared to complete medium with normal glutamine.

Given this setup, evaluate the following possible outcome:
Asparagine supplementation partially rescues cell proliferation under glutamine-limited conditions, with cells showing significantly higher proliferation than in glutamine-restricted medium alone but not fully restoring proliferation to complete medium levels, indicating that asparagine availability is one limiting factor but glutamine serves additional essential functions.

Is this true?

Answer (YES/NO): YES